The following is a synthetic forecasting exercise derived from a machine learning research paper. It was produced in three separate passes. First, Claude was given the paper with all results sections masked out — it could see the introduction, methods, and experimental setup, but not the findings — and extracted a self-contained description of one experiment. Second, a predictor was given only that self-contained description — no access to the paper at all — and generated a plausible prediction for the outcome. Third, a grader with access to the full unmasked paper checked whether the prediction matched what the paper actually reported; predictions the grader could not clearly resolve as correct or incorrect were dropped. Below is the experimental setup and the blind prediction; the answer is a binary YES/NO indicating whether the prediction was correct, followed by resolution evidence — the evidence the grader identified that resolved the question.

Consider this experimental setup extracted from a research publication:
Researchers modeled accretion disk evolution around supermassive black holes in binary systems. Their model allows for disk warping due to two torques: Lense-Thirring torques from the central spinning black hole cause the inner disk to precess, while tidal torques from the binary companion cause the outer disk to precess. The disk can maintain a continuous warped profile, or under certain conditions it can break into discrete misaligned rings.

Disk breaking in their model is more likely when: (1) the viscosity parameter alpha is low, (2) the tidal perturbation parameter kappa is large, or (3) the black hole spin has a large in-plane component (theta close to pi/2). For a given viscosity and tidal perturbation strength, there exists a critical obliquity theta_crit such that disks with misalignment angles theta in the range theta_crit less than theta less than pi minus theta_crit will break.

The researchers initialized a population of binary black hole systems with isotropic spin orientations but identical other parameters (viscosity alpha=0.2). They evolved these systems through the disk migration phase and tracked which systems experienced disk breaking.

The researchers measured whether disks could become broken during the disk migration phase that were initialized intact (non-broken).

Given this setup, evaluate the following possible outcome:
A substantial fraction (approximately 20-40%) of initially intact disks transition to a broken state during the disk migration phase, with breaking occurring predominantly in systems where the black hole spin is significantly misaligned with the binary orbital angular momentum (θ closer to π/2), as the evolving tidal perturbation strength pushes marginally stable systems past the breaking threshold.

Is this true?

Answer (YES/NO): NO